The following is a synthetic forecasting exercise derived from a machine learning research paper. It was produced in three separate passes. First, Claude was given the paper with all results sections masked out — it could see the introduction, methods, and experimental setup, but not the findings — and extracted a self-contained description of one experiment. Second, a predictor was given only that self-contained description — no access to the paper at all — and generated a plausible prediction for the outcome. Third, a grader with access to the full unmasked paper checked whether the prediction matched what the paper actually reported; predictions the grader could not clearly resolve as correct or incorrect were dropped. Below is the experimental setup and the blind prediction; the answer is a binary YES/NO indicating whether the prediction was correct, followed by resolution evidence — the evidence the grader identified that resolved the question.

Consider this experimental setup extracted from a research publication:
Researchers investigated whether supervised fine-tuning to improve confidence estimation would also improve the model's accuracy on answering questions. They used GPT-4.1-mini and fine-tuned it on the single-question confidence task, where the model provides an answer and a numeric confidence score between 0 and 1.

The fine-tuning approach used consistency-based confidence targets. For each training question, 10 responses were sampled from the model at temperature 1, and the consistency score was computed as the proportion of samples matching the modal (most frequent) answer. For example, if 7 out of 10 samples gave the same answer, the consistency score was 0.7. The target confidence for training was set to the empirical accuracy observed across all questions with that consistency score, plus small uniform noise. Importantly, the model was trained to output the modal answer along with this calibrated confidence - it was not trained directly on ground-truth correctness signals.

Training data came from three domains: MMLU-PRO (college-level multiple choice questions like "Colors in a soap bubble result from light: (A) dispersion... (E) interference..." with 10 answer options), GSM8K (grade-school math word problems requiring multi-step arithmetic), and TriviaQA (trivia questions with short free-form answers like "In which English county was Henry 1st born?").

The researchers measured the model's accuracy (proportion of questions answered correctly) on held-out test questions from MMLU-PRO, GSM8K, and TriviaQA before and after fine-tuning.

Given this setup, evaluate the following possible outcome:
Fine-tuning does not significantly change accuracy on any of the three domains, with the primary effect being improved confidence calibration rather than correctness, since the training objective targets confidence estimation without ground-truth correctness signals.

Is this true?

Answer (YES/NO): YES